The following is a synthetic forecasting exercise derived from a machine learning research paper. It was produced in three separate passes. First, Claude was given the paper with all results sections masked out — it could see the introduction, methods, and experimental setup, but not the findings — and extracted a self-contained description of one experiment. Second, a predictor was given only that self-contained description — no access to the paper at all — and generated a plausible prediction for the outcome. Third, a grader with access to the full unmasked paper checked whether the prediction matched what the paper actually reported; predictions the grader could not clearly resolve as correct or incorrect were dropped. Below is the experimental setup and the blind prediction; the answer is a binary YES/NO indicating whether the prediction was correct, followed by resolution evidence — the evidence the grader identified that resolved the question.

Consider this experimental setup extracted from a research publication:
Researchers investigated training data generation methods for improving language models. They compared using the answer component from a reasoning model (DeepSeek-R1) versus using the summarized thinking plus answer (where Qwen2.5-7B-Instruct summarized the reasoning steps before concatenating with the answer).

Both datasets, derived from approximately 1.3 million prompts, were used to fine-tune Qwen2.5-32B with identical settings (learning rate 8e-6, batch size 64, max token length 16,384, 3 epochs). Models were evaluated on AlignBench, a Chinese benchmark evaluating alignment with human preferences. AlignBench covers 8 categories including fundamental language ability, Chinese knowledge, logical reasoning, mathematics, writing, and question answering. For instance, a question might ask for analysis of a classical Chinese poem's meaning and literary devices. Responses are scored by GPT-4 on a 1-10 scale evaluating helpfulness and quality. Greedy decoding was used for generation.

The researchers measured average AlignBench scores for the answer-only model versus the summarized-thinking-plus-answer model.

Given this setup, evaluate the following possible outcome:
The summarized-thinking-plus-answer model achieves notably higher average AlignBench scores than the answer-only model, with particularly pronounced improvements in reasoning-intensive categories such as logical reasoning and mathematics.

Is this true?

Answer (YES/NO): NO